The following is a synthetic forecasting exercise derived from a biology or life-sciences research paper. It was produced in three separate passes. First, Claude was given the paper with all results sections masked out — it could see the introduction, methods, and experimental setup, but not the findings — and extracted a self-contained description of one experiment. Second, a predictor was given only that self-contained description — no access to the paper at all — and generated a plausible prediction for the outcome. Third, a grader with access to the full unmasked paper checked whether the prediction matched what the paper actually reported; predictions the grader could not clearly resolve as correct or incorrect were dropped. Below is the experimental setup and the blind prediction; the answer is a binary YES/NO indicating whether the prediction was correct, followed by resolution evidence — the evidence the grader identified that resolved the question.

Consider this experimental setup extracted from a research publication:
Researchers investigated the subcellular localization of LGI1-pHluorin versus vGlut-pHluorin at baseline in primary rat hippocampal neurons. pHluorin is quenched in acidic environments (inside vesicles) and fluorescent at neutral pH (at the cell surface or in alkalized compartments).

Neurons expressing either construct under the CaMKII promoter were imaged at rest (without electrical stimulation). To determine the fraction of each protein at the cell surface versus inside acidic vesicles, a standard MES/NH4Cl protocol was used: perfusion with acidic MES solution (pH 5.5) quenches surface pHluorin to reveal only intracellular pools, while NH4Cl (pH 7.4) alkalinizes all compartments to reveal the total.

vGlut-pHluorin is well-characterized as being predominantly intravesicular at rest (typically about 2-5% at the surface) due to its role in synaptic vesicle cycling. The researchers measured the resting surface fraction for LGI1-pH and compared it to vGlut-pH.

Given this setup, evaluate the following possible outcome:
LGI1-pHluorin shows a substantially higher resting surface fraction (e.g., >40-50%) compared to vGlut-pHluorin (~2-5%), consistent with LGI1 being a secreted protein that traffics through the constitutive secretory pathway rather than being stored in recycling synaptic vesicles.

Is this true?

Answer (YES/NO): NO